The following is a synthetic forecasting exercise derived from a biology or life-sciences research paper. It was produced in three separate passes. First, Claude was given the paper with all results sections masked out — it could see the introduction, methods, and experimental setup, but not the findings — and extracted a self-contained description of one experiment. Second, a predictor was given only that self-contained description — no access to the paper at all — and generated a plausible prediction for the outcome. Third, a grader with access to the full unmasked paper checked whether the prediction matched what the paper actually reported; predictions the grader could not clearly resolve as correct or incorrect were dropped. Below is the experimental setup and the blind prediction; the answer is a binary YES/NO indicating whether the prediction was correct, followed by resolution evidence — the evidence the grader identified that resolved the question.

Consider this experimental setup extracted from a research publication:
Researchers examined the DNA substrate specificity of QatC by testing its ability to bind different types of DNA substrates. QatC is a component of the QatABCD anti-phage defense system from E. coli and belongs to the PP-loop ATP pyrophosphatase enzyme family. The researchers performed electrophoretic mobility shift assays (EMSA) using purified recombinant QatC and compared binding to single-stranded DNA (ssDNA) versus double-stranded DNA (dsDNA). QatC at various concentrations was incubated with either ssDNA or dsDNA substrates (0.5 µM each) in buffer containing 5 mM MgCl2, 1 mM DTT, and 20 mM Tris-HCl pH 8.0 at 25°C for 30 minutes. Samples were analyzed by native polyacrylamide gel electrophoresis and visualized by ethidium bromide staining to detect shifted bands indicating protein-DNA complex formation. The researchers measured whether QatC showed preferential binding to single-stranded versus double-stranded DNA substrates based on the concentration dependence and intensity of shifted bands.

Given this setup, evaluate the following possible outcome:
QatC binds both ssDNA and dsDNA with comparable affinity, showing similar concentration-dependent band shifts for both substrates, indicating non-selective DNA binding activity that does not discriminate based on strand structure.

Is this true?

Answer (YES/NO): NO